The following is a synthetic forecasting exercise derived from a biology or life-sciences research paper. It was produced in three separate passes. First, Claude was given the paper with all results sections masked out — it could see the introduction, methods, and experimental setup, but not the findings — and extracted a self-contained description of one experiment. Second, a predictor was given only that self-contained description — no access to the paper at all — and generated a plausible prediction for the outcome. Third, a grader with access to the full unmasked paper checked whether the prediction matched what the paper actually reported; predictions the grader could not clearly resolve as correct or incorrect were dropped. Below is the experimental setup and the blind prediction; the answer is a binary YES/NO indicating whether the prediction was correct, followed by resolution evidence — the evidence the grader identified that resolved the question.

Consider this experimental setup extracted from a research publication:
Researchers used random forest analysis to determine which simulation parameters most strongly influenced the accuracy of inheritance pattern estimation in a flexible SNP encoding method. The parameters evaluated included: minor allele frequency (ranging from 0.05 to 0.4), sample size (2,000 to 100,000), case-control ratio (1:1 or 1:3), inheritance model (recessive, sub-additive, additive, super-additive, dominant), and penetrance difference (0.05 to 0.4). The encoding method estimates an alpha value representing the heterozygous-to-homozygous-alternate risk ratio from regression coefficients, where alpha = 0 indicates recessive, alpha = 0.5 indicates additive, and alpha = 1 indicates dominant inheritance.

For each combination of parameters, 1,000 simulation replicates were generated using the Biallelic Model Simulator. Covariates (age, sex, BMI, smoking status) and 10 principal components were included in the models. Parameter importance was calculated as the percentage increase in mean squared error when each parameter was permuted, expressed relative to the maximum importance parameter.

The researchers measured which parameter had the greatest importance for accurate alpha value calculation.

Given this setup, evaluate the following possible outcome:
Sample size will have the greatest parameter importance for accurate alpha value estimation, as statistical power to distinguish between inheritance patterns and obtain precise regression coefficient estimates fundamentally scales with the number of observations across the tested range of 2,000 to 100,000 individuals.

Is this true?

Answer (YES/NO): NO